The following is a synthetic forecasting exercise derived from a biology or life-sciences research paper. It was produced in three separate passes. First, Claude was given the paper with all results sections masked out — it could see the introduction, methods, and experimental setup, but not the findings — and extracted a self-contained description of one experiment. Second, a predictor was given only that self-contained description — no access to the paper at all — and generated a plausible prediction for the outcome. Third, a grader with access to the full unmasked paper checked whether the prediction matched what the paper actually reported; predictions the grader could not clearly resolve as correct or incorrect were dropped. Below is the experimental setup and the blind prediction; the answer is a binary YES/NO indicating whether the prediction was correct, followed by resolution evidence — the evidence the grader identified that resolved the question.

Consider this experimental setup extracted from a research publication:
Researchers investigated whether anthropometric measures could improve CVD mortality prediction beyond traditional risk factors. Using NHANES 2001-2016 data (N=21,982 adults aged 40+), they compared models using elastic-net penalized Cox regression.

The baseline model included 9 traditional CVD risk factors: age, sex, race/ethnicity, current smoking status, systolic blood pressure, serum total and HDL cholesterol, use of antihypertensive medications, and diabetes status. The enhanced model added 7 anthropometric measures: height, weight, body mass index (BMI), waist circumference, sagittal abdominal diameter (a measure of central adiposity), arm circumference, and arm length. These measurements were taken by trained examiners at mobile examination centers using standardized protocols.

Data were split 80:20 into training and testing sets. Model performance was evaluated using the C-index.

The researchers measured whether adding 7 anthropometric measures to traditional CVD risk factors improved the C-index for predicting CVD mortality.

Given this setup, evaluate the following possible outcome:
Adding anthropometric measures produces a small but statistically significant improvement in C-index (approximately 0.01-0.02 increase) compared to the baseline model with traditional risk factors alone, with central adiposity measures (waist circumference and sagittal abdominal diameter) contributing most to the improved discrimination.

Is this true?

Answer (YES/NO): NO